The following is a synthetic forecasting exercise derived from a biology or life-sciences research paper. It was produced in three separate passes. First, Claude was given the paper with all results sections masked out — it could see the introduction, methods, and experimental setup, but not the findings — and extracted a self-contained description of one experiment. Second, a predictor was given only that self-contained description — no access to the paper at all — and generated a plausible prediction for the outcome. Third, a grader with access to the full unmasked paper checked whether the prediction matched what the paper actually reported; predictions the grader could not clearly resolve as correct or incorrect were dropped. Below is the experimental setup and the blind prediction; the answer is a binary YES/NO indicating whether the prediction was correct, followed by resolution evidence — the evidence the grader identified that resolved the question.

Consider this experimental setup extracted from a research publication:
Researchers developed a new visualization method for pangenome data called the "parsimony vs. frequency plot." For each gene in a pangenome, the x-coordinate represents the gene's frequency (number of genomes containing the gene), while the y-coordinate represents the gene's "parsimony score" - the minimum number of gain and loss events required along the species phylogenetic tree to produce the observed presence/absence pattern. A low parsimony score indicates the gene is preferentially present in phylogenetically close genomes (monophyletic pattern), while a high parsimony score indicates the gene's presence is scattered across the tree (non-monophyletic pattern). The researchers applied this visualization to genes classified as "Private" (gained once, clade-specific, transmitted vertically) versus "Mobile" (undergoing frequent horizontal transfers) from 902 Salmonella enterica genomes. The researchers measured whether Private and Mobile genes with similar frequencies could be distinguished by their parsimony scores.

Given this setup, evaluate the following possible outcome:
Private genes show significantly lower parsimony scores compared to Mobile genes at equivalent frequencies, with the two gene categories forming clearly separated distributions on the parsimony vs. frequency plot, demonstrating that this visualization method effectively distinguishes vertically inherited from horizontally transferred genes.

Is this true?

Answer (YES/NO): NO